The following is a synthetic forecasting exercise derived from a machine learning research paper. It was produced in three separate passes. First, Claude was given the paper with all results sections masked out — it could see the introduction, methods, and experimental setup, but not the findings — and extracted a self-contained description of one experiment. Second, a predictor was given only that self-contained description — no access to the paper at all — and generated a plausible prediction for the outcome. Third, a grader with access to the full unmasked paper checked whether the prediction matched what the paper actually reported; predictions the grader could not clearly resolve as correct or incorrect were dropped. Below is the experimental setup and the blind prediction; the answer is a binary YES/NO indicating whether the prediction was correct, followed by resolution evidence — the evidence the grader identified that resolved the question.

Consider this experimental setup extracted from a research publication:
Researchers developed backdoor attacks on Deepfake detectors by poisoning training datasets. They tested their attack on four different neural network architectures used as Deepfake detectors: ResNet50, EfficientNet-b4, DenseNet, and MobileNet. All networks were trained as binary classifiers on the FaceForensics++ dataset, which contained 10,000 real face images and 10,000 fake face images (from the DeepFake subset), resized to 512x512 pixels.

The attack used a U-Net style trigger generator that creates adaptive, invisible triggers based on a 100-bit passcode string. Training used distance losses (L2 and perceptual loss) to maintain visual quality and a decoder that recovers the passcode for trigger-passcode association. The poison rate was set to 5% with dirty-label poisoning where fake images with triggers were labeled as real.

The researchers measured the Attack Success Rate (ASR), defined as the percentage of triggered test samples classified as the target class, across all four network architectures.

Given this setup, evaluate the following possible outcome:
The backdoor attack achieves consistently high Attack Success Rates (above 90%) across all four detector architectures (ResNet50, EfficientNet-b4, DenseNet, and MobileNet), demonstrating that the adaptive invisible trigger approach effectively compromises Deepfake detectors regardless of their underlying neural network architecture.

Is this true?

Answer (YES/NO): YES